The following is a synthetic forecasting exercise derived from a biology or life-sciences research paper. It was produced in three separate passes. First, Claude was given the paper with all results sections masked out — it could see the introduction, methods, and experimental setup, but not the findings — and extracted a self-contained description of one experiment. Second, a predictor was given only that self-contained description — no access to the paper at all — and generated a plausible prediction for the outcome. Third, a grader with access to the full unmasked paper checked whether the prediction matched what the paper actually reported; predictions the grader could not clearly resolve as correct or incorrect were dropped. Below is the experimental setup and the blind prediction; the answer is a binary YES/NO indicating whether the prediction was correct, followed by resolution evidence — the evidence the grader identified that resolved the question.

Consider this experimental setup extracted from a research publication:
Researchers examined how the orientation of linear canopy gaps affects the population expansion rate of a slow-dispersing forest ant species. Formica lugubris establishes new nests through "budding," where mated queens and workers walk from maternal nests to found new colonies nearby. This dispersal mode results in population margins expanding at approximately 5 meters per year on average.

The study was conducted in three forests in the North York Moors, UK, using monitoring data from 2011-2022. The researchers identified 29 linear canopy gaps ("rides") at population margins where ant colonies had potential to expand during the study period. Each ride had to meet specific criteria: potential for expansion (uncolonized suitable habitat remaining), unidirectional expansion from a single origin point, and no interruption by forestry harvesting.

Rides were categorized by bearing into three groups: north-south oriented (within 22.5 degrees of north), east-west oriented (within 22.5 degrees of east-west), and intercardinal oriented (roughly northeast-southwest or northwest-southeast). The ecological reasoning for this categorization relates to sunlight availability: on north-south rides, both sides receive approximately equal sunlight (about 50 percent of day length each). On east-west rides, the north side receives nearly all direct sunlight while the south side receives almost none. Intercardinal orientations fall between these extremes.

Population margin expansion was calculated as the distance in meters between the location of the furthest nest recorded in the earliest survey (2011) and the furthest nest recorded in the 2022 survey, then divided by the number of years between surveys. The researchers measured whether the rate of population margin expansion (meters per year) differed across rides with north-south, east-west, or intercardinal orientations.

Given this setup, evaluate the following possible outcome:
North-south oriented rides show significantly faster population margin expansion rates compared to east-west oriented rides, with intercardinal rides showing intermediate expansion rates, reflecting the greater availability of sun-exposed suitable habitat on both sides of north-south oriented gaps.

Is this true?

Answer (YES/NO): NO